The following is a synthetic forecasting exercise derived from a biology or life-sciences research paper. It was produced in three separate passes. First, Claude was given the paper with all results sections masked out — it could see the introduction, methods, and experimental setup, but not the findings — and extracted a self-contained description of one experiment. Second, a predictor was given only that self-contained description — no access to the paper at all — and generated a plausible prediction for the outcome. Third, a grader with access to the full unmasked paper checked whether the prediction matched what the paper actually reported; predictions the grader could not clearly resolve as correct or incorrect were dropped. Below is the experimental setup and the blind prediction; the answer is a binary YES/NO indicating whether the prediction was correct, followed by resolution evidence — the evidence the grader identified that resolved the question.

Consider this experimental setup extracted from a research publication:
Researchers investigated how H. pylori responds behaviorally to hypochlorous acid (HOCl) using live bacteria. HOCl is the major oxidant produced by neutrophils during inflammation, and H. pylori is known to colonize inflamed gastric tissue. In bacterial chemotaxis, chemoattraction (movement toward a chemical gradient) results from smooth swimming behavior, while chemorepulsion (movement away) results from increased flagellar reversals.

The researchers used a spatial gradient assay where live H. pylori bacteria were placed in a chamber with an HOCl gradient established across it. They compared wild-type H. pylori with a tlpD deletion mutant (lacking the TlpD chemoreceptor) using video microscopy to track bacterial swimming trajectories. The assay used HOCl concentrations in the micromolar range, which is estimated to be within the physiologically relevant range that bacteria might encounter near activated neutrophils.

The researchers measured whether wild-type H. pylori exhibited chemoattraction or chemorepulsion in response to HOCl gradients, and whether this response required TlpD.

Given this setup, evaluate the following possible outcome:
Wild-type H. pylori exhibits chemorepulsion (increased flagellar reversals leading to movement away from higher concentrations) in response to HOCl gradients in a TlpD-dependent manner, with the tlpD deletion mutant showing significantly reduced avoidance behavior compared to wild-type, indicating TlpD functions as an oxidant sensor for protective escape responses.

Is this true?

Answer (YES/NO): NO